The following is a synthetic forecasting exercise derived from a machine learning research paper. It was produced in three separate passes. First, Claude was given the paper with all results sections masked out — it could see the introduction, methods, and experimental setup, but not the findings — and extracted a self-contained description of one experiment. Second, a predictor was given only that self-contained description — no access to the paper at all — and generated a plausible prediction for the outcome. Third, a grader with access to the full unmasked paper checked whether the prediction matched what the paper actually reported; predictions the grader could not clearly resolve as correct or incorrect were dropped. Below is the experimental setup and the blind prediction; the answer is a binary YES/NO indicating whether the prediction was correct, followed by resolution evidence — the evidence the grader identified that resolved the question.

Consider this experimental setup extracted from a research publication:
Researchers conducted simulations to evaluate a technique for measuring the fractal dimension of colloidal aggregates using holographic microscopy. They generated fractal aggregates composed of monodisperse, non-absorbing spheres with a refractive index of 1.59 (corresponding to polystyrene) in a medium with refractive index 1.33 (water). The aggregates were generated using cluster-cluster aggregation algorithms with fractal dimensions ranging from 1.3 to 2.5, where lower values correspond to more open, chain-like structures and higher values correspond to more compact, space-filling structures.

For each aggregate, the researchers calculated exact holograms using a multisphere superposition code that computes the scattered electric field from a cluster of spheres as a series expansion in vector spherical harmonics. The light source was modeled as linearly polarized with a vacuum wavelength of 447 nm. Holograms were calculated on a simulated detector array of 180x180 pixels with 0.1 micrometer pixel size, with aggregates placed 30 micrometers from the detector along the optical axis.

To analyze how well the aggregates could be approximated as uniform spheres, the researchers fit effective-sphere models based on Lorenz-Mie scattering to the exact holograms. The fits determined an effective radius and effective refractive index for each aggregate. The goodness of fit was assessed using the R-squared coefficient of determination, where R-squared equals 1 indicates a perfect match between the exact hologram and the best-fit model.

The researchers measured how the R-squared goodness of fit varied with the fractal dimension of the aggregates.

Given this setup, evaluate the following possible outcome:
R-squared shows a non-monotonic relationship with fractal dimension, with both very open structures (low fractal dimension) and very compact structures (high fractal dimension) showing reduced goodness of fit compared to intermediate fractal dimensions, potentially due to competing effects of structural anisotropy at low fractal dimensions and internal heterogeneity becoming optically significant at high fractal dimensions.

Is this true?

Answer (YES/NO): NO